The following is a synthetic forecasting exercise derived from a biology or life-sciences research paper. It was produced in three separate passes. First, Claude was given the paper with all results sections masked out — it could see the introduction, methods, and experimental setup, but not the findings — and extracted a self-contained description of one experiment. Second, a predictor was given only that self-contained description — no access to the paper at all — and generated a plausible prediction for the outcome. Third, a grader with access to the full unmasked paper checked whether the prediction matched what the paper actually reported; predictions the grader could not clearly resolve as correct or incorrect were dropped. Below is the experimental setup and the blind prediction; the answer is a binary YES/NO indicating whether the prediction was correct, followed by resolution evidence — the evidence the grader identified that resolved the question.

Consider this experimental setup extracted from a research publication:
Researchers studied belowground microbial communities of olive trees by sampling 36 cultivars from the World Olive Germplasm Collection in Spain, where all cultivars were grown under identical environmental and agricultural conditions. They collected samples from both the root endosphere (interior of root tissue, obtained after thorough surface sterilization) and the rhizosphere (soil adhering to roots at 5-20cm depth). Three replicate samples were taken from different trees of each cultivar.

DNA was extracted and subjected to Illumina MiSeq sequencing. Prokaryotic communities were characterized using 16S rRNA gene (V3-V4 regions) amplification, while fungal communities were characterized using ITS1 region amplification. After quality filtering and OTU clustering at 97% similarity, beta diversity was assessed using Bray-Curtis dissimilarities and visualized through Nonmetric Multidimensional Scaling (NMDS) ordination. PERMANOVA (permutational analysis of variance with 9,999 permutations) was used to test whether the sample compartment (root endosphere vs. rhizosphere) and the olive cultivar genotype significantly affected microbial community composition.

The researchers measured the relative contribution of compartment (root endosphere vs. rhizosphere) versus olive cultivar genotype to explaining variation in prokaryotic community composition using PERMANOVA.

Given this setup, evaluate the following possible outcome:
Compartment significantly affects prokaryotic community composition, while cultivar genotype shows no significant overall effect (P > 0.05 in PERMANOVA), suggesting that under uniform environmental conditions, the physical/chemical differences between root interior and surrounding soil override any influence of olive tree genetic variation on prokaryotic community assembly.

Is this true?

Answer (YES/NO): NO